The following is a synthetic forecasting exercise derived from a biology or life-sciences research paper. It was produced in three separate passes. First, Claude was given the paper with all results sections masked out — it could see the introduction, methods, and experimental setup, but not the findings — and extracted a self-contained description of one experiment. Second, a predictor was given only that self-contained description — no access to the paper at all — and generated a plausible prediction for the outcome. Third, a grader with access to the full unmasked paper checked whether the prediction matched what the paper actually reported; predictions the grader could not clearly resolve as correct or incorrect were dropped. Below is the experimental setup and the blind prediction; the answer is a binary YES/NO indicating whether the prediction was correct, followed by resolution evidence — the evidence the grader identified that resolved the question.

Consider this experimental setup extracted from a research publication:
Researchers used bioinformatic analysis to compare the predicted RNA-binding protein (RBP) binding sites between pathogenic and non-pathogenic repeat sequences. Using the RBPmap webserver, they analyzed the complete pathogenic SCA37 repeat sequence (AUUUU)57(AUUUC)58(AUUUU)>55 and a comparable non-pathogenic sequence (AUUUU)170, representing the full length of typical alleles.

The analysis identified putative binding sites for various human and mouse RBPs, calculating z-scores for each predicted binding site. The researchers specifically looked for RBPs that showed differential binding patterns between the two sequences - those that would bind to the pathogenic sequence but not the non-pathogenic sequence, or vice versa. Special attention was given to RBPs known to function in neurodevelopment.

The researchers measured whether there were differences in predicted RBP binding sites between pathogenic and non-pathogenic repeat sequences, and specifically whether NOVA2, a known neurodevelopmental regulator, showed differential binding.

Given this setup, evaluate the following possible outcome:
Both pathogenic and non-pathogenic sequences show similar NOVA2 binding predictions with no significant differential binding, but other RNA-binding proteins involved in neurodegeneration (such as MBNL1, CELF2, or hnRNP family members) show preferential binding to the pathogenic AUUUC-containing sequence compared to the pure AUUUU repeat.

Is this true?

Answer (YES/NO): NO